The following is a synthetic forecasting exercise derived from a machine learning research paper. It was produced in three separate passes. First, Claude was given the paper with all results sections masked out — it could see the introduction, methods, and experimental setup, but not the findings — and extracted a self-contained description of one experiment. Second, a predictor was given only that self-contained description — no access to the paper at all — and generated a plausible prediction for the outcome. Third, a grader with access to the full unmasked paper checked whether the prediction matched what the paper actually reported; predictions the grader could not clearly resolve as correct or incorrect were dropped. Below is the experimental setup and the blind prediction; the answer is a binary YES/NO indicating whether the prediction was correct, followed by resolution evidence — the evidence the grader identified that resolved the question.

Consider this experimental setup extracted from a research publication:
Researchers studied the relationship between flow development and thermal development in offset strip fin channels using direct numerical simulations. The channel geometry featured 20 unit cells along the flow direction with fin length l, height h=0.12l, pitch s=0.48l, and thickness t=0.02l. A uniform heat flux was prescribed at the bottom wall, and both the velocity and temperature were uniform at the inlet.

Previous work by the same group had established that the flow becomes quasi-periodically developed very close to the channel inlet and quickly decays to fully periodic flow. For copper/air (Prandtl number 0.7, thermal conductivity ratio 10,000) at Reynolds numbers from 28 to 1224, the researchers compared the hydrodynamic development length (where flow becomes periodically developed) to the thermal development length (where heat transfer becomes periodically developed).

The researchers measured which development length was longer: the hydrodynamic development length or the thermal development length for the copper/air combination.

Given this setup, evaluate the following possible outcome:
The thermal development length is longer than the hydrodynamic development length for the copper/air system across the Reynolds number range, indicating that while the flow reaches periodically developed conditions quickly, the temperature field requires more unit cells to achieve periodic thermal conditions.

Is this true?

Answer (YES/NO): NO